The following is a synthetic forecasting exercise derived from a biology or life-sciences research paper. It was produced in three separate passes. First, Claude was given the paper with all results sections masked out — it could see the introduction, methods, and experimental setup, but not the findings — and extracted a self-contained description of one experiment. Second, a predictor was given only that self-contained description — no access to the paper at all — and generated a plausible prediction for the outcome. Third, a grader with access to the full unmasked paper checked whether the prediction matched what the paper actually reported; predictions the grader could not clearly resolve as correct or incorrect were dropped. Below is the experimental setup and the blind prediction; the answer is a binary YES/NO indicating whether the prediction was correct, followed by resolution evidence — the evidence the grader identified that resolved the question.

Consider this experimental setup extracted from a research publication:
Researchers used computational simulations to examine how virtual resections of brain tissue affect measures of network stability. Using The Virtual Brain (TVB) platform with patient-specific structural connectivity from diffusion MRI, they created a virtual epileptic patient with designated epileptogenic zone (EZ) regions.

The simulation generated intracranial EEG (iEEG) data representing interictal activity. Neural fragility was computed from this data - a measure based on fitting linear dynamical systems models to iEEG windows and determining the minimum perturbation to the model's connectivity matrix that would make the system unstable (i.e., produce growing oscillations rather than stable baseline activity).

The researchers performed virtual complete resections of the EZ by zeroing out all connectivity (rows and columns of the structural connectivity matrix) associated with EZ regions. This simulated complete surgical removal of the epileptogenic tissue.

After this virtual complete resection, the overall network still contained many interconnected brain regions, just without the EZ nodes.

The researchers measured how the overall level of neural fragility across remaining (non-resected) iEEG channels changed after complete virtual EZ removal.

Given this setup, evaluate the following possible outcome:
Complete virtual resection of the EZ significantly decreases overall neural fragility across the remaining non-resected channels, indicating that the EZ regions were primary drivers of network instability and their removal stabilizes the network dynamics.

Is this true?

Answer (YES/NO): YES